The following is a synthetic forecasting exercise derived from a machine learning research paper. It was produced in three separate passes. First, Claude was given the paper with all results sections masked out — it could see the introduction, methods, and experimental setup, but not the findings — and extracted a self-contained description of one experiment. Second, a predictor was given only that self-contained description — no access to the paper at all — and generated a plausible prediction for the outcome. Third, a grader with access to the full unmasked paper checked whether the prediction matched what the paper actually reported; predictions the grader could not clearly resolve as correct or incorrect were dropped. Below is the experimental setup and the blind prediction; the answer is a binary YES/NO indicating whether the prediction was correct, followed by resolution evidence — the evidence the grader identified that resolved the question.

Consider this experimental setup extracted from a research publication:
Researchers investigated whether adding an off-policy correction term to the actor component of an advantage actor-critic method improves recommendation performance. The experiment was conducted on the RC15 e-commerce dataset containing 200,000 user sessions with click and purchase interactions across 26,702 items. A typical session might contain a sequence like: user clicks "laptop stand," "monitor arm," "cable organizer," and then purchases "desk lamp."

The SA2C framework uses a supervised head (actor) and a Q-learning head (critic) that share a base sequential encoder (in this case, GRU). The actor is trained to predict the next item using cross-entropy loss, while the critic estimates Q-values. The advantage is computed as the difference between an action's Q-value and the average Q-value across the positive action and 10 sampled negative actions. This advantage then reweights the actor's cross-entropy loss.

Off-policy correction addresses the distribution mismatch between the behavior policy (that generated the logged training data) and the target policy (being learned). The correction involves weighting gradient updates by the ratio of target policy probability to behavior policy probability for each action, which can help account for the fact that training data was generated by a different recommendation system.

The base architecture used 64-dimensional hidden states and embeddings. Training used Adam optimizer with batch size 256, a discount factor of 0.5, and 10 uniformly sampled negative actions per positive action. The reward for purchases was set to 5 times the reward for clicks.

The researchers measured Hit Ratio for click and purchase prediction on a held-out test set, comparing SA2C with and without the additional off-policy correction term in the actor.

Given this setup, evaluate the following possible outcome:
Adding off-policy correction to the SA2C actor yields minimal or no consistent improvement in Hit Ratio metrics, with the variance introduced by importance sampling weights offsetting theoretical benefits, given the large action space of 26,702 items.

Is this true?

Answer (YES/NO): YES